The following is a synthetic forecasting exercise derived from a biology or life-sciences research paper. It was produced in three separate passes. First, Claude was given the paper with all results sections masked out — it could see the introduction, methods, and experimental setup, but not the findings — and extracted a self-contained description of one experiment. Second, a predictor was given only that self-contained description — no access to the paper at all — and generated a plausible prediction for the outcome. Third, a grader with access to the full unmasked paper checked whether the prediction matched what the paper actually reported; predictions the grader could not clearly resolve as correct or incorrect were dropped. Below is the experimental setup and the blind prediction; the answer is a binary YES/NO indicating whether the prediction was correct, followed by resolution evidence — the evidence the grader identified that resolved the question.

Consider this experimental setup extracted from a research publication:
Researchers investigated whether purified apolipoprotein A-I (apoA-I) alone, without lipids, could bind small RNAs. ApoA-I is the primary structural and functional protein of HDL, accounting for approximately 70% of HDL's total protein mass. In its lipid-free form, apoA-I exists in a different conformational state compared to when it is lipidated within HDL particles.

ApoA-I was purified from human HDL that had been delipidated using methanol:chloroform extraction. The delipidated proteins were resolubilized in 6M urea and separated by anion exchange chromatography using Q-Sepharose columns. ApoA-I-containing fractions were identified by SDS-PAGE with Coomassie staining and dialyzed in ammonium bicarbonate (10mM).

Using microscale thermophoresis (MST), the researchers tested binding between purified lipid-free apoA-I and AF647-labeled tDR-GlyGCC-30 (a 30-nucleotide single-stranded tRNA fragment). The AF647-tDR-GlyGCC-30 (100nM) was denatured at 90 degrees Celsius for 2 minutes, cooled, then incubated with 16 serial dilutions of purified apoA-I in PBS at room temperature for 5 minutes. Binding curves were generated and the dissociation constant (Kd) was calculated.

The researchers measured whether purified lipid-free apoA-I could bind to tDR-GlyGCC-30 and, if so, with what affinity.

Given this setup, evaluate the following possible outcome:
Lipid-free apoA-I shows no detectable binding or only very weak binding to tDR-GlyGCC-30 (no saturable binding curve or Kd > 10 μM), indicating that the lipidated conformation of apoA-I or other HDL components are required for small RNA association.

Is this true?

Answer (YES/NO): NO